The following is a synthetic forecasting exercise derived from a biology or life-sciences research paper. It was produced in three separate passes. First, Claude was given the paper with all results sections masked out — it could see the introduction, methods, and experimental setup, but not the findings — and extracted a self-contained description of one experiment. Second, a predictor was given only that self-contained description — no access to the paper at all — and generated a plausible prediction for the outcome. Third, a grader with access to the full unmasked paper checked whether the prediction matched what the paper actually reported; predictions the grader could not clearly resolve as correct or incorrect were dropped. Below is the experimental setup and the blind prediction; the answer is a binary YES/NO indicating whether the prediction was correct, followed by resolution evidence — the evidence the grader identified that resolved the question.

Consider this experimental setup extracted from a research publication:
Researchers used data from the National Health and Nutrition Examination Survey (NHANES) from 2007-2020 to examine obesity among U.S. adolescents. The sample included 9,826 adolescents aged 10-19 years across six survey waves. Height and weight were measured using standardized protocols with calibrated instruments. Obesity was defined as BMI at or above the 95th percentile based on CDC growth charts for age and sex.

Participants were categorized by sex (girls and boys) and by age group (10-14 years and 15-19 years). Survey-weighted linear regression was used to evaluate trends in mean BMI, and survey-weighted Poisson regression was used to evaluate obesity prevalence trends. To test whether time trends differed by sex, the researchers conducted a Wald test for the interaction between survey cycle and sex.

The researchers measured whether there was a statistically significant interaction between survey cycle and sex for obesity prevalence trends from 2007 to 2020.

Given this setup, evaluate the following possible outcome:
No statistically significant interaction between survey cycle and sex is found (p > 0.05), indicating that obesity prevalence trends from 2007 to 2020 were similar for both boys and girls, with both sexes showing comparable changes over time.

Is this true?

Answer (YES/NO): YES